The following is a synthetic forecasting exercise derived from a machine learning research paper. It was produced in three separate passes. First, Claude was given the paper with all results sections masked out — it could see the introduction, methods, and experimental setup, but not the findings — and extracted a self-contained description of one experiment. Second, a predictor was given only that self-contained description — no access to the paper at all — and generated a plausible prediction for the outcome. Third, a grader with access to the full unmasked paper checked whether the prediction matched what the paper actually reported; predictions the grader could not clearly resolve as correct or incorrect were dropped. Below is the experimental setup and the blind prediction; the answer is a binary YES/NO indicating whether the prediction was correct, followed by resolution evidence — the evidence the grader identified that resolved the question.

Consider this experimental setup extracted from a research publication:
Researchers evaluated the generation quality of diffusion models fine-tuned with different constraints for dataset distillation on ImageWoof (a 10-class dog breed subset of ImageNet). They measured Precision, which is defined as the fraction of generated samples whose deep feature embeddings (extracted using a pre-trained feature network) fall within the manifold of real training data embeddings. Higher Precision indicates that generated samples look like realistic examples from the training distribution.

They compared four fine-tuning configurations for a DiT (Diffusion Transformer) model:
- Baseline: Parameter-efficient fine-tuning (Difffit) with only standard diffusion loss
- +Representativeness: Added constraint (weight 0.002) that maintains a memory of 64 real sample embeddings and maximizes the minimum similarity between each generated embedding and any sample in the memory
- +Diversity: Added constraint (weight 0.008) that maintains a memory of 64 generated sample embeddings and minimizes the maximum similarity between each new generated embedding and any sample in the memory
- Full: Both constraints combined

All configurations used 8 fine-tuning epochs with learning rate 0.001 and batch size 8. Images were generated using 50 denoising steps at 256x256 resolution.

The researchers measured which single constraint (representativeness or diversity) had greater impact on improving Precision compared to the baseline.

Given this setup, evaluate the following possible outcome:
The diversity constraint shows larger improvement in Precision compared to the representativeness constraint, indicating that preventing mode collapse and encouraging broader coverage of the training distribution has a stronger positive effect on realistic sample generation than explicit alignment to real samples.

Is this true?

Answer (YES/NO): NO